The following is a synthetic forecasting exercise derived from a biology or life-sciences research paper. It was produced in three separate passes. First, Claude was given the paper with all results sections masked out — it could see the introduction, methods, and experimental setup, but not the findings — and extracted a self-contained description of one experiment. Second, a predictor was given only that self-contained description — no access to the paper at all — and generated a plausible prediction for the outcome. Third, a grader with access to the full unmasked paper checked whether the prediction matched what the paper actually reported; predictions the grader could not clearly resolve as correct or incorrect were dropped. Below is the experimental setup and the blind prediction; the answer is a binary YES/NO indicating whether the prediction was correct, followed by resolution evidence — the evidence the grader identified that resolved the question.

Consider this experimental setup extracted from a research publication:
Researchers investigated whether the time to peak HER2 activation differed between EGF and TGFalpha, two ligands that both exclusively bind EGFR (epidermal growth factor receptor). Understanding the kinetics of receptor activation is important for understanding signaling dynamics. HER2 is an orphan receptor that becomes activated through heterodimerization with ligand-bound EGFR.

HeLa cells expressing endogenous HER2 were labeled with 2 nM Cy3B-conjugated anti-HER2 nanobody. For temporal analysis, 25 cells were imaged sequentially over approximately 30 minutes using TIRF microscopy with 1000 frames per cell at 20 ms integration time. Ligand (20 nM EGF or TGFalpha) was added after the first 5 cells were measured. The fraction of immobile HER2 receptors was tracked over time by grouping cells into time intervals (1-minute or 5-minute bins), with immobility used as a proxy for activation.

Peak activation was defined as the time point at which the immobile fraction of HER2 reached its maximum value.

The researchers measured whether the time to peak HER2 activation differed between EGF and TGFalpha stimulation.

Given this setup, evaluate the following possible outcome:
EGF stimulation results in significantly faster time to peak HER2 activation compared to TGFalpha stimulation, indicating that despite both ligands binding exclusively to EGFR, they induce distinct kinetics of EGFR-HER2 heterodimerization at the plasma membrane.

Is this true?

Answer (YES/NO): NO